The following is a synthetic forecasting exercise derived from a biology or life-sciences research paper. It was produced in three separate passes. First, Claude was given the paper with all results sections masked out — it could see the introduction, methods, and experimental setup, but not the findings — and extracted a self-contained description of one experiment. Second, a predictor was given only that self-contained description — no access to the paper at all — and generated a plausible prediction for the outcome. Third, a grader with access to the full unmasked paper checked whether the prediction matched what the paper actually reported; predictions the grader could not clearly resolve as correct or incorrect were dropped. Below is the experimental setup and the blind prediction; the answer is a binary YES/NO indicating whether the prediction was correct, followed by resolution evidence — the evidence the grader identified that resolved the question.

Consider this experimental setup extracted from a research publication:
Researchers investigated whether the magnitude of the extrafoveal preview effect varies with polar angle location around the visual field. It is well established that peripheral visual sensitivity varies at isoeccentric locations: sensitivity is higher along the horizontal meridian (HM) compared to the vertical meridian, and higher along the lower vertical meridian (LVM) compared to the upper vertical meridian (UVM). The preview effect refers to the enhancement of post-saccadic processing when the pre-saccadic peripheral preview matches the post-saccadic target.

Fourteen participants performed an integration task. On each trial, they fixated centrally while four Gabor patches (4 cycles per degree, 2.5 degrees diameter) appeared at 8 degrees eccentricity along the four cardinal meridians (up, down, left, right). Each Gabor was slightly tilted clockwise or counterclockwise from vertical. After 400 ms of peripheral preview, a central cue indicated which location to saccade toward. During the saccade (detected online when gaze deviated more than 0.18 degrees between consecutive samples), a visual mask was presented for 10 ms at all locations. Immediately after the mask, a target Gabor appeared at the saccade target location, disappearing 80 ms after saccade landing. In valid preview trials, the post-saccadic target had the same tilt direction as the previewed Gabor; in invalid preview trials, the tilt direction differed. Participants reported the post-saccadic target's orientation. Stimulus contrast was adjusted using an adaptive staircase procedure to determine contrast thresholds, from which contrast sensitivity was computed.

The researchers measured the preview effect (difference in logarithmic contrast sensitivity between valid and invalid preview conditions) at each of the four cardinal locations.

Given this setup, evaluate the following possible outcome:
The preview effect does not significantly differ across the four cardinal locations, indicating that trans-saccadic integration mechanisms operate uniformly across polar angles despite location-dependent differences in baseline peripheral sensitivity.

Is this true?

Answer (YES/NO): NO